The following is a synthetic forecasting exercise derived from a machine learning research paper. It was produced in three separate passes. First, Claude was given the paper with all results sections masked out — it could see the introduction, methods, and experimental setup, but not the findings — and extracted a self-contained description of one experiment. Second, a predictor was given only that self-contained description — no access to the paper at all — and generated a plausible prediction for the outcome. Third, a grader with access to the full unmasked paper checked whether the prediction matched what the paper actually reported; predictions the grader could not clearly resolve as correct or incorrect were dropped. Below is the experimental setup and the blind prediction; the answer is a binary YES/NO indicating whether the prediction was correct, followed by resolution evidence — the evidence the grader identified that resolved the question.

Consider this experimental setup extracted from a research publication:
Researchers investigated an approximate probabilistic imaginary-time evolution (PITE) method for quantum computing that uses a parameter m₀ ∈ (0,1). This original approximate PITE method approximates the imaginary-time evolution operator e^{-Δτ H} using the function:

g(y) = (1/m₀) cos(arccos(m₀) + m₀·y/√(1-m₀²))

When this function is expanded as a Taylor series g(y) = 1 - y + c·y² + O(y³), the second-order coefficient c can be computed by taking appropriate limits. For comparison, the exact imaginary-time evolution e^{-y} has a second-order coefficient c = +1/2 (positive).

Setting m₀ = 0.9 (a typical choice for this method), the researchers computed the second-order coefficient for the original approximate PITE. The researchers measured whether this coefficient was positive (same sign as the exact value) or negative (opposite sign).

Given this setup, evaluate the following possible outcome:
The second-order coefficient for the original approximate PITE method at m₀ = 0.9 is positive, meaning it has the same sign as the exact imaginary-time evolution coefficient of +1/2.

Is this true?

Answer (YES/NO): NO